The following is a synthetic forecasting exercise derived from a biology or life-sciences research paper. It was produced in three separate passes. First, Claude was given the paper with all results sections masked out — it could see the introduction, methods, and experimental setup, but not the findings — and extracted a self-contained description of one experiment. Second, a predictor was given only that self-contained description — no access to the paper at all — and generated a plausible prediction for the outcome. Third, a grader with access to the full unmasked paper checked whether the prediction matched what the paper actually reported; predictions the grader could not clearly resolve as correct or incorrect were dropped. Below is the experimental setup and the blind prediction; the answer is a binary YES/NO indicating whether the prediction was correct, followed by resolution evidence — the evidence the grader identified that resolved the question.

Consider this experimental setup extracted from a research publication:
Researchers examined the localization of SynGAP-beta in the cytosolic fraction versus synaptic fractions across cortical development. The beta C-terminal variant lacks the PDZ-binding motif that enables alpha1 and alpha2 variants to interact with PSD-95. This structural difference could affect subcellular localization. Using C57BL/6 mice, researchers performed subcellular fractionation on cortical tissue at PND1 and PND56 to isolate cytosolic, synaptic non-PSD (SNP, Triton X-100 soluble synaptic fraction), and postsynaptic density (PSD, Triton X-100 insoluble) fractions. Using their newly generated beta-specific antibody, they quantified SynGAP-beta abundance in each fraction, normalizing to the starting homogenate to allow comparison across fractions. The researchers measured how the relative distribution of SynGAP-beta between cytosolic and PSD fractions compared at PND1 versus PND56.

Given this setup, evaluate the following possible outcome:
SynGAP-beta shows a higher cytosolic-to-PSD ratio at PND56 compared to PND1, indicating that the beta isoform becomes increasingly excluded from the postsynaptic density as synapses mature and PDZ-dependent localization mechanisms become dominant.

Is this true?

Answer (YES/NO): NO